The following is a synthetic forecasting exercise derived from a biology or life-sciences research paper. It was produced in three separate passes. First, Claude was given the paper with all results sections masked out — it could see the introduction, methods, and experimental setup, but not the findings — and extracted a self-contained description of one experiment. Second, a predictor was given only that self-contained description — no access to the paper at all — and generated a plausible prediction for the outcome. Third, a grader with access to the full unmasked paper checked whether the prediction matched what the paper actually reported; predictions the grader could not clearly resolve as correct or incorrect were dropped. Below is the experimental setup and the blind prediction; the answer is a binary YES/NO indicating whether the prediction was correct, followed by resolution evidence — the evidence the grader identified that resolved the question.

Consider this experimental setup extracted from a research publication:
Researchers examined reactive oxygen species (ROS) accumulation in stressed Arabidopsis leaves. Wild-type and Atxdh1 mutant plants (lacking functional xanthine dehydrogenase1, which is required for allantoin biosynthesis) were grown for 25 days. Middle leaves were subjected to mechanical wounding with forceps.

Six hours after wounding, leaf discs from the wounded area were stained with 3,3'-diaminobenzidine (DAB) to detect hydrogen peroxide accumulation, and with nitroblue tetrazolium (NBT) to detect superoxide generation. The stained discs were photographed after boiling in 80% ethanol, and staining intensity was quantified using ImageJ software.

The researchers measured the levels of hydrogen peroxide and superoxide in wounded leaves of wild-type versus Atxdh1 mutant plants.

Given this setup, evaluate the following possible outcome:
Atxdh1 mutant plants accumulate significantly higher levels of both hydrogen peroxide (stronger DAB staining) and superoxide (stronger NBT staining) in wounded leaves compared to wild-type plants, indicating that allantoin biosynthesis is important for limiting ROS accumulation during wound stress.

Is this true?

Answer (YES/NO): YES